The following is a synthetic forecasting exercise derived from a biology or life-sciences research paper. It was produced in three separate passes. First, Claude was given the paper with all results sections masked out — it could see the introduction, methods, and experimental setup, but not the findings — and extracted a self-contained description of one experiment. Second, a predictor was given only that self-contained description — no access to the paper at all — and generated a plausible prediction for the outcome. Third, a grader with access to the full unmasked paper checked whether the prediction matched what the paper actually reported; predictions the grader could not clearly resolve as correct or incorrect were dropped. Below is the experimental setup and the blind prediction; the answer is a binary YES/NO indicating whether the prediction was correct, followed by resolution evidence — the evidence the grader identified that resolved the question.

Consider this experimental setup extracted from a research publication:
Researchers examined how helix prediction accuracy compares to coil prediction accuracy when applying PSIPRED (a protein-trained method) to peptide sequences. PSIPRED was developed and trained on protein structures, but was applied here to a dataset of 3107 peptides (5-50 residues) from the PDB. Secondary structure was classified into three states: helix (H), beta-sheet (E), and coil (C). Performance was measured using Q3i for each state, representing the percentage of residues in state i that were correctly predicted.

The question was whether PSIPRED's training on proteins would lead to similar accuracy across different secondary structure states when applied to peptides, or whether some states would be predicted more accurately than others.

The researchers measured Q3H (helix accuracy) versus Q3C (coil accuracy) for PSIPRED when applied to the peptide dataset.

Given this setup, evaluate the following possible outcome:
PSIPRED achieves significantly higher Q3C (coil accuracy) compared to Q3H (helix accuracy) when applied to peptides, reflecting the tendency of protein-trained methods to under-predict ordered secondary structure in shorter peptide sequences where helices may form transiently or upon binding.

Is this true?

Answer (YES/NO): NO